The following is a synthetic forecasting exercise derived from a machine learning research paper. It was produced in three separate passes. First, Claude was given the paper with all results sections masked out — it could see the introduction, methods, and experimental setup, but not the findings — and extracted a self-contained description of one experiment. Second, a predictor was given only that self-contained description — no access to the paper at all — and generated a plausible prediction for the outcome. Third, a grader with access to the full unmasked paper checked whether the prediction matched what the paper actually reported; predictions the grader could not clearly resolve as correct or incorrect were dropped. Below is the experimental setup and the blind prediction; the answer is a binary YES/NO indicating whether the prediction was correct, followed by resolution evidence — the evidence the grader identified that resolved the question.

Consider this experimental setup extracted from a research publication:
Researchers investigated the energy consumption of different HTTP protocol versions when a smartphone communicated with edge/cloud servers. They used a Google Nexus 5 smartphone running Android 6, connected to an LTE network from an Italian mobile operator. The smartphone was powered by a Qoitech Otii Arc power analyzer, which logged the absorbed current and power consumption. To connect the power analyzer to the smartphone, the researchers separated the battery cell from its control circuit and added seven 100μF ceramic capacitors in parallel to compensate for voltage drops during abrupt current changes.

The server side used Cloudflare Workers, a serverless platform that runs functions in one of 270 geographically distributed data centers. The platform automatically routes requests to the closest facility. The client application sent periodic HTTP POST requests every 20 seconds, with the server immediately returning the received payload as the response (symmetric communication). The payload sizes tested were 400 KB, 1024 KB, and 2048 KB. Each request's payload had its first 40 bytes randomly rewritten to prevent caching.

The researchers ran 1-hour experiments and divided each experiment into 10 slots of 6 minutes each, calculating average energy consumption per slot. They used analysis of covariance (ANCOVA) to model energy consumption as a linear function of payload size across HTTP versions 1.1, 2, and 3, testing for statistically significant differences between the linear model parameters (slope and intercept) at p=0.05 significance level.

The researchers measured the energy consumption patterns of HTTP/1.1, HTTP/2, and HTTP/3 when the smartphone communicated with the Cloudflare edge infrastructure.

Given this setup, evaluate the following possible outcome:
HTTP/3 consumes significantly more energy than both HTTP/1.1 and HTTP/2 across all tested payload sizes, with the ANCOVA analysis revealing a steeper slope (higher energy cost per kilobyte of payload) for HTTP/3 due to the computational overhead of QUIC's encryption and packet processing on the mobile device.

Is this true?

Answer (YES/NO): YES